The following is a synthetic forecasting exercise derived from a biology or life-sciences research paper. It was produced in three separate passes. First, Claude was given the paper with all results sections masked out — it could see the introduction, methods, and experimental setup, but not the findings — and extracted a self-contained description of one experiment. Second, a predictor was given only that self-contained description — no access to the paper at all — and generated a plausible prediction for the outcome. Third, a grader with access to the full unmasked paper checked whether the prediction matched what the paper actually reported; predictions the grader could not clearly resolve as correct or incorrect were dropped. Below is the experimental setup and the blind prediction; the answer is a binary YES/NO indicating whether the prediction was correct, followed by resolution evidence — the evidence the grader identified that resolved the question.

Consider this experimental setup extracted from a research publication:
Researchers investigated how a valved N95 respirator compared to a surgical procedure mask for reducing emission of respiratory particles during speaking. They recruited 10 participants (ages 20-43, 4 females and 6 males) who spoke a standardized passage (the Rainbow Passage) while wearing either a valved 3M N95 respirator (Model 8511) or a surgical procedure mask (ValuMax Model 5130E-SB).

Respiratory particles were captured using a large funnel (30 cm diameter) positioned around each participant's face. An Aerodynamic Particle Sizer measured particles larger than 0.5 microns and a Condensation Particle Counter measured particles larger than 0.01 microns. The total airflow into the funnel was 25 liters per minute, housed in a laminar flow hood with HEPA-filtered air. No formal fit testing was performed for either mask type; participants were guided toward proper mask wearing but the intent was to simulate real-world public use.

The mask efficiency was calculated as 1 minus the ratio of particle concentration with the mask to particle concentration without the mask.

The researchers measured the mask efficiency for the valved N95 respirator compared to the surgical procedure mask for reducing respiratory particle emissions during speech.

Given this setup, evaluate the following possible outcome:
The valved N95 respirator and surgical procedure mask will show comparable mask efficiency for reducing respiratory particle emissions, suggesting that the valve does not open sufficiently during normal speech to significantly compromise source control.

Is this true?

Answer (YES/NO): YES